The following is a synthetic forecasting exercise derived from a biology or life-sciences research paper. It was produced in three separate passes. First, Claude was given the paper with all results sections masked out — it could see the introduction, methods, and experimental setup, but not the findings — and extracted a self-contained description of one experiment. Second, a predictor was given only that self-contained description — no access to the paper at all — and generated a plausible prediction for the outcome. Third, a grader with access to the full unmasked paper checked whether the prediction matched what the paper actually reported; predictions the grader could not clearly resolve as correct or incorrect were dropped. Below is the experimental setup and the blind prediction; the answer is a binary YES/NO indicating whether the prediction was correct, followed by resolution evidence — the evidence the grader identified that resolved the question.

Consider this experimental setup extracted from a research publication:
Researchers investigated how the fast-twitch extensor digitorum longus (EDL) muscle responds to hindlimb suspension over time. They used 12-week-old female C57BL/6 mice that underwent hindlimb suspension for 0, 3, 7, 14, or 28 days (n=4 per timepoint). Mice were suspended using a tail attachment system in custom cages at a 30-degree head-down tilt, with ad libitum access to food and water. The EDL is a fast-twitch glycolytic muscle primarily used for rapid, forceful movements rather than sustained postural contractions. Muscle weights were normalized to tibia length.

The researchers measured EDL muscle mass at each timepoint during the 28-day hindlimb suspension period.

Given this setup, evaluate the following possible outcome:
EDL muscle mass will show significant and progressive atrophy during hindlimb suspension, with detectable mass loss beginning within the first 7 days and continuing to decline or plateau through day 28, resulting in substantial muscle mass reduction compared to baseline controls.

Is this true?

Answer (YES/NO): NO